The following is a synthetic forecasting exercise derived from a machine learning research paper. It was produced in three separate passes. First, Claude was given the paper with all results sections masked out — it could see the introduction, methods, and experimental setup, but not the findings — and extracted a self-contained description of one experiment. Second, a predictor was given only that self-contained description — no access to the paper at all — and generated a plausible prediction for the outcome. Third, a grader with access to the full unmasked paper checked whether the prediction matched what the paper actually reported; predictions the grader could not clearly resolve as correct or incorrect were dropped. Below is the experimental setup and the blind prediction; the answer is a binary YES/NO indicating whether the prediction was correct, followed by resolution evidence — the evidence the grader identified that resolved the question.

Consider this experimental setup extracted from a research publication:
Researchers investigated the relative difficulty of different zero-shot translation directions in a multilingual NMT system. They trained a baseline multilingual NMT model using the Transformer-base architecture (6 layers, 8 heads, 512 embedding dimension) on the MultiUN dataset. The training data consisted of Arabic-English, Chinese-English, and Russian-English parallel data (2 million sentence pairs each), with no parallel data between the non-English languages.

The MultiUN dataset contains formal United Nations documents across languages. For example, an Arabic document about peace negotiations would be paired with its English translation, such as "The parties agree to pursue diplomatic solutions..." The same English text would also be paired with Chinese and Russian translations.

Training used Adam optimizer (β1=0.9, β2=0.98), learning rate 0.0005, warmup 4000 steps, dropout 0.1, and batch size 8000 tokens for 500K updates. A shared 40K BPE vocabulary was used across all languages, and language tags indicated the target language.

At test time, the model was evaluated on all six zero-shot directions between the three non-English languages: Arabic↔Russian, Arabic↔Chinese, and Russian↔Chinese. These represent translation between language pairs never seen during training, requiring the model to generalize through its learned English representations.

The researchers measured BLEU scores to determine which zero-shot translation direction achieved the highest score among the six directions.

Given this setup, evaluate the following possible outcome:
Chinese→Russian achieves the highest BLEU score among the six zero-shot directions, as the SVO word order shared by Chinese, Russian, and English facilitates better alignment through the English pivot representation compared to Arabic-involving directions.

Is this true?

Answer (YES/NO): NO